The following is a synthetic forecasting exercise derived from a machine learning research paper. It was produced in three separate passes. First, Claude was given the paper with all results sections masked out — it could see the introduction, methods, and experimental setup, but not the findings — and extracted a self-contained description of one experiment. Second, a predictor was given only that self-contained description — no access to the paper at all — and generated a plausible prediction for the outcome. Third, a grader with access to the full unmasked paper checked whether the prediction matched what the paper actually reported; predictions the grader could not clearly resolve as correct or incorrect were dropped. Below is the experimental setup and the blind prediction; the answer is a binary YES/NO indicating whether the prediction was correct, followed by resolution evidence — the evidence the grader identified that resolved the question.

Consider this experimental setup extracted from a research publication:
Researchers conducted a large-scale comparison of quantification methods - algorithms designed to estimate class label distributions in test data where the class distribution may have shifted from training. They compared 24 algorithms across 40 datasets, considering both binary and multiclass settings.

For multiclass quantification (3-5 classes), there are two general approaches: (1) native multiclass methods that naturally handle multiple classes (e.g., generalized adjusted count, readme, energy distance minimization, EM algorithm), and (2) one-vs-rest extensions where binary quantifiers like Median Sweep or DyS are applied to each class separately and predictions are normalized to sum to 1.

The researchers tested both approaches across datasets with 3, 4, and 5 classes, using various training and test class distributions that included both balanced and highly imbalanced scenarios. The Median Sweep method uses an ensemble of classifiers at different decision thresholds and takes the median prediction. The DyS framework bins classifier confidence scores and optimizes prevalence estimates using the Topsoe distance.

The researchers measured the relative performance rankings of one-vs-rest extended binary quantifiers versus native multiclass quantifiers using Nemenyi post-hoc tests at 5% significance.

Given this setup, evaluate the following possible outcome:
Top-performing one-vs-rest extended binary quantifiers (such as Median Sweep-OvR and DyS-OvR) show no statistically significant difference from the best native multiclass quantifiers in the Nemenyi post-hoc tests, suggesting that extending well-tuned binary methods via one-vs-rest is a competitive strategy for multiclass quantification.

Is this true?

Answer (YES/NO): NO